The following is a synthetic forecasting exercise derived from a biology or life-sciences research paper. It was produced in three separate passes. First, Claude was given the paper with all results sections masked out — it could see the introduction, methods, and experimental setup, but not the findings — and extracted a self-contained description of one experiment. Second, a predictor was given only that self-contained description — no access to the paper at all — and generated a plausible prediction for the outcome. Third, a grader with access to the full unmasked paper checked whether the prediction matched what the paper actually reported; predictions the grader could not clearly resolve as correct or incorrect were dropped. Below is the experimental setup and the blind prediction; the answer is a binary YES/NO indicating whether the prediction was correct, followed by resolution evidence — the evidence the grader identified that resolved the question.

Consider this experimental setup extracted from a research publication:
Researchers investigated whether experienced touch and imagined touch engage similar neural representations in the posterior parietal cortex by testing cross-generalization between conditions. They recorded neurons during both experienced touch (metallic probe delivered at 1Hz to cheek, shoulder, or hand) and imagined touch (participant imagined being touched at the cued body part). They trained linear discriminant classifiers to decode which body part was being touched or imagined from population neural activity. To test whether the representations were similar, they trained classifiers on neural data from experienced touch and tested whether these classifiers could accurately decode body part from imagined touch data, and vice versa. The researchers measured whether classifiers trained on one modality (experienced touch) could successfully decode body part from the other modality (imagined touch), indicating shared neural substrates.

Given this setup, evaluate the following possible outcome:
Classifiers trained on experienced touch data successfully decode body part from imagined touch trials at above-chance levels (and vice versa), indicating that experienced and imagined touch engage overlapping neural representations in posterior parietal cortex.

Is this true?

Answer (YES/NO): NO